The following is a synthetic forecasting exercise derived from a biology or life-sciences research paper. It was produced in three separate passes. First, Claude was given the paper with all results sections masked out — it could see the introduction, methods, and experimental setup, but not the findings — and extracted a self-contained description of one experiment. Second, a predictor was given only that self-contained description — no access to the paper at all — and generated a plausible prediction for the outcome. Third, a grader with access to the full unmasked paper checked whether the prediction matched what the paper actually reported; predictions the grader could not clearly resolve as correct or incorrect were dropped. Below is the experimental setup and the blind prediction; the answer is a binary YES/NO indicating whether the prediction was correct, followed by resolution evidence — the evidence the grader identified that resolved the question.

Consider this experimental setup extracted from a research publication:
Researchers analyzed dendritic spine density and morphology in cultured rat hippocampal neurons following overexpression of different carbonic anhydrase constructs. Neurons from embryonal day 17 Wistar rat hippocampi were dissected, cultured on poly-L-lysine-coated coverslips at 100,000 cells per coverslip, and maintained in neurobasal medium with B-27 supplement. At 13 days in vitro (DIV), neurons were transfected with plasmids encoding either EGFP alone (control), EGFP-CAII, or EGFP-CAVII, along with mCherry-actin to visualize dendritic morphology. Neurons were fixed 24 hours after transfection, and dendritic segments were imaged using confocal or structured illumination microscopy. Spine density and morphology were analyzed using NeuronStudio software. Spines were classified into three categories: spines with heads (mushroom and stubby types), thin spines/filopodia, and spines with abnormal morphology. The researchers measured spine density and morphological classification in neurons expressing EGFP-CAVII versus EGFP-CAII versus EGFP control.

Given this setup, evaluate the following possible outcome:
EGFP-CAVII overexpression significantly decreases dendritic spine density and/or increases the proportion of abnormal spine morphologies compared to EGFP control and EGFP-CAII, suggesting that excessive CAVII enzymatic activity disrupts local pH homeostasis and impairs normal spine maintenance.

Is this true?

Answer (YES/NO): NO